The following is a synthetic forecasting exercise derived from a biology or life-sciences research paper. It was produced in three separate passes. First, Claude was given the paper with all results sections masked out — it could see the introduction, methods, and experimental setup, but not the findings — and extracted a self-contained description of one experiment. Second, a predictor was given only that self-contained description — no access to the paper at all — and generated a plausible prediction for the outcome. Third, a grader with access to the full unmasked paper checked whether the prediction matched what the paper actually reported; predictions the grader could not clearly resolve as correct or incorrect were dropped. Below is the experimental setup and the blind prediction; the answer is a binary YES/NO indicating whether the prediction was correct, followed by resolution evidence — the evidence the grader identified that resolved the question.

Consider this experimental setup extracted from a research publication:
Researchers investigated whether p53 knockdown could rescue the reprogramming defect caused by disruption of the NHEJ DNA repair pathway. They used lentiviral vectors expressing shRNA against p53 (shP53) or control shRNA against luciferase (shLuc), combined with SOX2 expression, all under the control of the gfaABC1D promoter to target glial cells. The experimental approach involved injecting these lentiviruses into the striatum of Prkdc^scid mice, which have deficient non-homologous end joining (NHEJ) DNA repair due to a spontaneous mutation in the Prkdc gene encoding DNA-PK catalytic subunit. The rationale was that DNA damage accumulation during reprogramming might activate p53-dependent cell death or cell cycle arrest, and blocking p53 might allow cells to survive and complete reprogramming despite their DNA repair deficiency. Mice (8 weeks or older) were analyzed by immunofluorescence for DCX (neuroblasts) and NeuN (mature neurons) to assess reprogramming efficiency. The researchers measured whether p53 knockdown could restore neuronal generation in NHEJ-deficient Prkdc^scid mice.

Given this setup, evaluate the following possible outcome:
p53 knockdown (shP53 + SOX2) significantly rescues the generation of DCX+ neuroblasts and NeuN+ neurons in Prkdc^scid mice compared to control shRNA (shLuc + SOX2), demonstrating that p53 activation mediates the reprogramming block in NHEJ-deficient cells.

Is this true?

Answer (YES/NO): NO